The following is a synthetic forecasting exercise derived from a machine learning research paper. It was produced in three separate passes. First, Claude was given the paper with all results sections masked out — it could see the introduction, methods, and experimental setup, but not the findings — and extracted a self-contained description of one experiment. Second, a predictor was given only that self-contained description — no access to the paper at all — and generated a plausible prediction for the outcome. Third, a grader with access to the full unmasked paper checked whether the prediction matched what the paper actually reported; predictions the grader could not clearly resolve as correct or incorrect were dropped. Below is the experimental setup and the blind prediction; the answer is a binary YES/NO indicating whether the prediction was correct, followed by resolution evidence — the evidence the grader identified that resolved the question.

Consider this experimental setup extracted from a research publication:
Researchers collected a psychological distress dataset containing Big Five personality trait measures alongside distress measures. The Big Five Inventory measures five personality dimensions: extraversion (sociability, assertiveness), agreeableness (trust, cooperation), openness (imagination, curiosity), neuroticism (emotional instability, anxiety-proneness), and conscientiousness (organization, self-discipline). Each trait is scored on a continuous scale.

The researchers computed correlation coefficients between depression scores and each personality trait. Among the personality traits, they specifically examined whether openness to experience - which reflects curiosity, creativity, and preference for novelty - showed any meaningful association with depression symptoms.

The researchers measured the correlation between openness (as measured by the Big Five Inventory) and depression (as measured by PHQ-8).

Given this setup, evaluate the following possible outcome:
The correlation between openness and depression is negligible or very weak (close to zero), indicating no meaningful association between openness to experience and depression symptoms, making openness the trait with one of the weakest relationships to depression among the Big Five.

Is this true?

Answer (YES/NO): YES